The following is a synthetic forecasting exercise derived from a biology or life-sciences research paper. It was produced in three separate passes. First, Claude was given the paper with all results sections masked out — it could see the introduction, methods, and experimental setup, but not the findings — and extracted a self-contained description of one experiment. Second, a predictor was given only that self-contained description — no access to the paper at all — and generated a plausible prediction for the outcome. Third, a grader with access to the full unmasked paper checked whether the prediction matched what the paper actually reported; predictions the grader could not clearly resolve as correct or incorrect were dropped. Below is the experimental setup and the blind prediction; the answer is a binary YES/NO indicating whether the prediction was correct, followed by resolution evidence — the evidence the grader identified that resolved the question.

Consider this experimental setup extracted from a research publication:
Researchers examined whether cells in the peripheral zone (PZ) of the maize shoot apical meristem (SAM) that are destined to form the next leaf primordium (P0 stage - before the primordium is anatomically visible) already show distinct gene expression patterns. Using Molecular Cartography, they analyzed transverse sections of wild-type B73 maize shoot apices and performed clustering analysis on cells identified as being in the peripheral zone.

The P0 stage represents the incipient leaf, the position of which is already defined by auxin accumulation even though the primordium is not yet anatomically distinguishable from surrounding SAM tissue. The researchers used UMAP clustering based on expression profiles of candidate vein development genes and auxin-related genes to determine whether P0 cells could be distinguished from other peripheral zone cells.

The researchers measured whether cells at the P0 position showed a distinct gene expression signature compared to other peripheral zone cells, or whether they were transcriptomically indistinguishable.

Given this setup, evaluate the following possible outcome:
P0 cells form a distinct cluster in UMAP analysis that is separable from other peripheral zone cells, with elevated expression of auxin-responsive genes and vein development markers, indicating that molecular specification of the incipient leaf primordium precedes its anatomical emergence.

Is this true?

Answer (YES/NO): NO